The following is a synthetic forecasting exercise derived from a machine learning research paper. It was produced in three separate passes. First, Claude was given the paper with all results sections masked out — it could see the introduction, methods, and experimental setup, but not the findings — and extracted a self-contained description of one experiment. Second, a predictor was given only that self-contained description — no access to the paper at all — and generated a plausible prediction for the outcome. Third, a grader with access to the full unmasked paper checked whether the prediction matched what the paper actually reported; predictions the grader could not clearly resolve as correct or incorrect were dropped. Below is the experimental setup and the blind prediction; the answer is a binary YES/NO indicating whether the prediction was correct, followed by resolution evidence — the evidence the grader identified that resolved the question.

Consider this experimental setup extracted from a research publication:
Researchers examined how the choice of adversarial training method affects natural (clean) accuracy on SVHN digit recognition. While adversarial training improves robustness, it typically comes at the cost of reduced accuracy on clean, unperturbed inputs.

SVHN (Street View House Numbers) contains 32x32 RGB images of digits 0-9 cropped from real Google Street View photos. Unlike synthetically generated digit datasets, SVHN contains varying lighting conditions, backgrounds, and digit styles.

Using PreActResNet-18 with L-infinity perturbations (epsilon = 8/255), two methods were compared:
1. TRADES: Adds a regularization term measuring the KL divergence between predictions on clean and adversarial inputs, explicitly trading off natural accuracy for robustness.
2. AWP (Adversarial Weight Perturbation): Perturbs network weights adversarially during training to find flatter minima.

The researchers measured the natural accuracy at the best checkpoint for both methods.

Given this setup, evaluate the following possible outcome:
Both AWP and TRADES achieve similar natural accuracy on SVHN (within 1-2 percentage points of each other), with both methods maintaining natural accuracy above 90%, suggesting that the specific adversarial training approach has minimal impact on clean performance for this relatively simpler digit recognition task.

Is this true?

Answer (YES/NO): NO